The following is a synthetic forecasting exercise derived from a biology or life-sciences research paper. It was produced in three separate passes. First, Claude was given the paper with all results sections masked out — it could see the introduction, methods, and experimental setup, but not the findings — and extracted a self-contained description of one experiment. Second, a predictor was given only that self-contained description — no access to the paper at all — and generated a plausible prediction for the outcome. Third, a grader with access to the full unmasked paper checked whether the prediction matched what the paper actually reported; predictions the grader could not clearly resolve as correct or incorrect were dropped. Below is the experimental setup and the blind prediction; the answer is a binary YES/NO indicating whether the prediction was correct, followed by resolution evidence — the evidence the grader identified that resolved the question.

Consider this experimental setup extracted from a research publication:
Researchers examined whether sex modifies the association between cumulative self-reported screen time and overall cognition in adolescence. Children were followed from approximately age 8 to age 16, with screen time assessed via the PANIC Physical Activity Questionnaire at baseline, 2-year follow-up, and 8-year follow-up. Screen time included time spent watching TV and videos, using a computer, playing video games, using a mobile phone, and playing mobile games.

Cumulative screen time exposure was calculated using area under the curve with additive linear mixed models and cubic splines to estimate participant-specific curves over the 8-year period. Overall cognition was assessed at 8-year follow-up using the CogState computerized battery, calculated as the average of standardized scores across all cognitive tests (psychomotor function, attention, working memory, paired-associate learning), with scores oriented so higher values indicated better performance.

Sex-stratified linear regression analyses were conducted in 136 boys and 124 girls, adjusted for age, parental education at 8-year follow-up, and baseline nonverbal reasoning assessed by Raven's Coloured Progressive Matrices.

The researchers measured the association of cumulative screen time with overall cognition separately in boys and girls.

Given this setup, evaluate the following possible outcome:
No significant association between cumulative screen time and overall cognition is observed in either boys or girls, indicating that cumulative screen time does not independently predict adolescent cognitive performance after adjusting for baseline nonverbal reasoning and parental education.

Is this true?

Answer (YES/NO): NO